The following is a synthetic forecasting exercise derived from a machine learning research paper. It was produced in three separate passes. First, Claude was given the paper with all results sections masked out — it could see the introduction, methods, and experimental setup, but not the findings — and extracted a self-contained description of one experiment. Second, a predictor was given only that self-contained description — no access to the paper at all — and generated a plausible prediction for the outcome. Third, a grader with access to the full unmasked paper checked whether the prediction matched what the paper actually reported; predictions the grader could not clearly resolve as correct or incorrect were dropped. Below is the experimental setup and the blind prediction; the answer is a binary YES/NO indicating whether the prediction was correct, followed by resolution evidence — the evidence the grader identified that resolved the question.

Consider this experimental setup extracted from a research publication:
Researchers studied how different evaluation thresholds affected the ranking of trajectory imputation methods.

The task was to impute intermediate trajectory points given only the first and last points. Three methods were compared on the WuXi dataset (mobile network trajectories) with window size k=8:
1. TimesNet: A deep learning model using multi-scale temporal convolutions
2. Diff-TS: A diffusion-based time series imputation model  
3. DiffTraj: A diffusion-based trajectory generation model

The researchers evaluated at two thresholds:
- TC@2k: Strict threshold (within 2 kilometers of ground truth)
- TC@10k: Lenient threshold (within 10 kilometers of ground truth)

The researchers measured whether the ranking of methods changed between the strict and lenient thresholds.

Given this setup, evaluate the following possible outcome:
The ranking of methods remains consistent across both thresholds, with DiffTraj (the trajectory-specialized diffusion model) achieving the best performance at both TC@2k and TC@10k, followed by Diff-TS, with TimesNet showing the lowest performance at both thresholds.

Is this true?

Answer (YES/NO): YES